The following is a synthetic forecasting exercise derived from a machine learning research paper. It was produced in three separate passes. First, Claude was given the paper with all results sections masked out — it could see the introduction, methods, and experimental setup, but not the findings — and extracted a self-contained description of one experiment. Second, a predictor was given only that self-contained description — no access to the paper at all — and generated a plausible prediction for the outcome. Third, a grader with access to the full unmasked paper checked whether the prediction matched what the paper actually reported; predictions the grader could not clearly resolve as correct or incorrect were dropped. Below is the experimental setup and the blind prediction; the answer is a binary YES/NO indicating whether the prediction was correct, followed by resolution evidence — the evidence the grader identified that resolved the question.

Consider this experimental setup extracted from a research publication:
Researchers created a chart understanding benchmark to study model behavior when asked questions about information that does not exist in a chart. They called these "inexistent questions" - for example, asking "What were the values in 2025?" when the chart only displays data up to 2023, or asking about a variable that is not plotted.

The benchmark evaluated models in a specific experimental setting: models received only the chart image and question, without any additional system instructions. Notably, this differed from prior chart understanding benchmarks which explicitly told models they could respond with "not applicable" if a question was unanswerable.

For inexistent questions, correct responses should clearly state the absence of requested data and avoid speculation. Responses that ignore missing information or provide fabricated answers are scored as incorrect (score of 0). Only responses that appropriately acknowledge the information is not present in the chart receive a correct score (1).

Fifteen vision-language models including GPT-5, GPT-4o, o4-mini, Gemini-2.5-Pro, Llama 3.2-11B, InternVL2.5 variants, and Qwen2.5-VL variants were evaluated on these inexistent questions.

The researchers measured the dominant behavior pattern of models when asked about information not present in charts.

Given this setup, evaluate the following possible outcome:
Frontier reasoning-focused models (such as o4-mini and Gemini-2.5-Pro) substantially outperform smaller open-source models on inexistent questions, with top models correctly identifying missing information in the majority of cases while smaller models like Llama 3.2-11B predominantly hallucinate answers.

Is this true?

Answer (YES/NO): NO